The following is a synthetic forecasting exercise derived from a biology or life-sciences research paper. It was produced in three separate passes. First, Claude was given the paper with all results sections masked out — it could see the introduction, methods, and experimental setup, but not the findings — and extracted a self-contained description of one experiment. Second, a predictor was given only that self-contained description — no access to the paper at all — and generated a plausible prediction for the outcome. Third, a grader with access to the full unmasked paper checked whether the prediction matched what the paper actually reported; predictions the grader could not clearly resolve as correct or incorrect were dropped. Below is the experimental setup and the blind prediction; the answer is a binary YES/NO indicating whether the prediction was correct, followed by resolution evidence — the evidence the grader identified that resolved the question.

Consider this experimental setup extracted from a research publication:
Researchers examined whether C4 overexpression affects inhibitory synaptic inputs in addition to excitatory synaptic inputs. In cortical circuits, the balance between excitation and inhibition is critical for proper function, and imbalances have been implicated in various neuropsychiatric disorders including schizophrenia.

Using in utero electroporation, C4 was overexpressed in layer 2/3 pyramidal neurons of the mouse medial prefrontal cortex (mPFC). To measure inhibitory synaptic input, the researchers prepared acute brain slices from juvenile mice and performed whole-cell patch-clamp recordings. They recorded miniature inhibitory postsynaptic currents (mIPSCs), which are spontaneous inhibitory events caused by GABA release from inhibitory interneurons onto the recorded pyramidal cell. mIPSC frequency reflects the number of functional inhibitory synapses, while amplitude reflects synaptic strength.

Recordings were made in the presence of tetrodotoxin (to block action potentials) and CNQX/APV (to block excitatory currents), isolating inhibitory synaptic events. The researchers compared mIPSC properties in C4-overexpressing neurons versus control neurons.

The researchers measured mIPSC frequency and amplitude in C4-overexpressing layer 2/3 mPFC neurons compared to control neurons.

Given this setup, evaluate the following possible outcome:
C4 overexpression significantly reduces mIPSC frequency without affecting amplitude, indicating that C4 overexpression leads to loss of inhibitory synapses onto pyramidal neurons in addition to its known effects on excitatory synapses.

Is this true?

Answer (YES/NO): NO